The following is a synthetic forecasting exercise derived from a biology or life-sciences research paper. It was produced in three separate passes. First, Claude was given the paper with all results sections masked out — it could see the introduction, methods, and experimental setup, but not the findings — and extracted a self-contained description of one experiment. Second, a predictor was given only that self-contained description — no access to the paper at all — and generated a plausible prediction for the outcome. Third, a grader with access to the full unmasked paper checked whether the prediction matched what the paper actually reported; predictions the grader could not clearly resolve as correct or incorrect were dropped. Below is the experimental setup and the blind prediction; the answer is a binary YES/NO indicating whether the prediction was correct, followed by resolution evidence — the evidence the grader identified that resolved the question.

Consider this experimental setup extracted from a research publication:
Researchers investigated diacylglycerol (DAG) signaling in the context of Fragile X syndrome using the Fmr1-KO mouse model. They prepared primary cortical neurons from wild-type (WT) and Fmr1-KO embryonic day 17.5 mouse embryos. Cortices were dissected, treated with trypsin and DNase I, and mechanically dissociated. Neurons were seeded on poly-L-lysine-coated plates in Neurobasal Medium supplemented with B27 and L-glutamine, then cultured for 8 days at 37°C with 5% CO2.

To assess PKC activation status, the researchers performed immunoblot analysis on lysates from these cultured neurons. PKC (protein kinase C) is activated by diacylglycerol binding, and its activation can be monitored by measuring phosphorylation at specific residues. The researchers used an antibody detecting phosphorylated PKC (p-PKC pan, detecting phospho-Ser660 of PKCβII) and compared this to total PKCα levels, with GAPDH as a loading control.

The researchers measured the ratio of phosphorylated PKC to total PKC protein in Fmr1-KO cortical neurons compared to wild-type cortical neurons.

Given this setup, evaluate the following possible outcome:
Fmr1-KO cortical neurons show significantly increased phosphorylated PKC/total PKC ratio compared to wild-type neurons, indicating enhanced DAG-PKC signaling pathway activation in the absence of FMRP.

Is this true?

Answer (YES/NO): YES